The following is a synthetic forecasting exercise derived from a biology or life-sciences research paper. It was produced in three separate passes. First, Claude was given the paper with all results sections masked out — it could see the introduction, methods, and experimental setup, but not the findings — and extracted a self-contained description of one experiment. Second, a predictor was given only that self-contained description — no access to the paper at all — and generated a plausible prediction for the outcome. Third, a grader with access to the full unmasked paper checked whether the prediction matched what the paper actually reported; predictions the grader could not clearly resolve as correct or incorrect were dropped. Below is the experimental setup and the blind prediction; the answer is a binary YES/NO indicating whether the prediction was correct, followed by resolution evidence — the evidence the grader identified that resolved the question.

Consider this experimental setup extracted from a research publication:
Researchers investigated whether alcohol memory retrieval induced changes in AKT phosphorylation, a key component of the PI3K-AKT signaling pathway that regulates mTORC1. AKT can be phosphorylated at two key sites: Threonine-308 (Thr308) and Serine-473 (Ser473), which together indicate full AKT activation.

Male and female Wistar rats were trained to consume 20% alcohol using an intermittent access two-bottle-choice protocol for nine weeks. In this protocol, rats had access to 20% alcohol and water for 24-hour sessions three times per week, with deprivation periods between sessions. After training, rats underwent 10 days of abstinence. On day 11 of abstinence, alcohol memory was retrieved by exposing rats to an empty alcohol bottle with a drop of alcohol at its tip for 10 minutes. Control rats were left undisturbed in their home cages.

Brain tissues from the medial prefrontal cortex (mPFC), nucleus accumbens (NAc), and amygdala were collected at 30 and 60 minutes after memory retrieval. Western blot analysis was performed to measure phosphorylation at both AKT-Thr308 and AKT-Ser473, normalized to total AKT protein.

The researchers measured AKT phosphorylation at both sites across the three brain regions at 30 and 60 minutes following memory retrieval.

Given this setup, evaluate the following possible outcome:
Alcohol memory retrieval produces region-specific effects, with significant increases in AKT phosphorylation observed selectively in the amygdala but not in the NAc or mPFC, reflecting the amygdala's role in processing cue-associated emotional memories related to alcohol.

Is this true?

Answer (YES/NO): NO